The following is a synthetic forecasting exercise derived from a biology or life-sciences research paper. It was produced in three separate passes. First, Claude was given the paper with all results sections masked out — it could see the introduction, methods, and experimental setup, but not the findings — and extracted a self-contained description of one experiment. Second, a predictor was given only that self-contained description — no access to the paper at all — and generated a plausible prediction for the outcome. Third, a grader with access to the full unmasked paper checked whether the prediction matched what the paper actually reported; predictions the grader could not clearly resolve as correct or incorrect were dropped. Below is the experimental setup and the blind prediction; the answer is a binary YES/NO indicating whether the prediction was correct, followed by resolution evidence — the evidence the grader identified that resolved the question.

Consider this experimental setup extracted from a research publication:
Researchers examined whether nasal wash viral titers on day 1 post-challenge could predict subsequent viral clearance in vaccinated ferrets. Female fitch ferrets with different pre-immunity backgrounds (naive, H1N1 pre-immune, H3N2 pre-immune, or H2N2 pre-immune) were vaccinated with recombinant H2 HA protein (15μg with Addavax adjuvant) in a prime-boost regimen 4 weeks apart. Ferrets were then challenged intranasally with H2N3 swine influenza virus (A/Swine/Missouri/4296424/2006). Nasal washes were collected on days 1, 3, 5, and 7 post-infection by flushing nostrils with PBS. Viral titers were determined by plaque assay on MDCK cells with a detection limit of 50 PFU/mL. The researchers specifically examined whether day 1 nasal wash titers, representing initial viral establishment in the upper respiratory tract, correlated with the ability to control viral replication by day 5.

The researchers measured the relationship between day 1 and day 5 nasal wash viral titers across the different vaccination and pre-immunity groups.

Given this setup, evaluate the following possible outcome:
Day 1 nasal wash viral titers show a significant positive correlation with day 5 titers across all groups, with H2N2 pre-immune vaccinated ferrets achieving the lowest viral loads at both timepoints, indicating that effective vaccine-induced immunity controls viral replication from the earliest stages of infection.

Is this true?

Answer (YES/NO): NO